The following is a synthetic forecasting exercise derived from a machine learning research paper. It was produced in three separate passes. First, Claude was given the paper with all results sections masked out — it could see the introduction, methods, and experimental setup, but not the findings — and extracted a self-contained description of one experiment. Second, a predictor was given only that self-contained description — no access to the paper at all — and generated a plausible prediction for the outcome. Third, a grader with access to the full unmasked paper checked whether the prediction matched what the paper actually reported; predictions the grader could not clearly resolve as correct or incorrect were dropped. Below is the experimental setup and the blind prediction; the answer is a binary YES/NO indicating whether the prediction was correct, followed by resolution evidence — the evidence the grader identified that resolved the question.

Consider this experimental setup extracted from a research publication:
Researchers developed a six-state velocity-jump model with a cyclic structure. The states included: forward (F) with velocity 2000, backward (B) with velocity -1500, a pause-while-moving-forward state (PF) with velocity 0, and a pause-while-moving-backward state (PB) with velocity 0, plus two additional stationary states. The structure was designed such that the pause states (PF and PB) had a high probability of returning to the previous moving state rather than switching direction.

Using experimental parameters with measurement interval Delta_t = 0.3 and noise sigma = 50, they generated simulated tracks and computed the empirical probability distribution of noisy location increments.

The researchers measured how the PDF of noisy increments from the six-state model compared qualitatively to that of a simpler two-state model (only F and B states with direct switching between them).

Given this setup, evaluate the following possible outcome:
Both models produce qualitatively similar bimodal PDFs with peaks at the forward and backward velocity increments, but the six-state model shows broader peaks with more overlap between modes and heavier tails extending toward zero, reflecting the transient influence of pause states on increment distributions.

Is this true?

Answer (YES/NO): NO